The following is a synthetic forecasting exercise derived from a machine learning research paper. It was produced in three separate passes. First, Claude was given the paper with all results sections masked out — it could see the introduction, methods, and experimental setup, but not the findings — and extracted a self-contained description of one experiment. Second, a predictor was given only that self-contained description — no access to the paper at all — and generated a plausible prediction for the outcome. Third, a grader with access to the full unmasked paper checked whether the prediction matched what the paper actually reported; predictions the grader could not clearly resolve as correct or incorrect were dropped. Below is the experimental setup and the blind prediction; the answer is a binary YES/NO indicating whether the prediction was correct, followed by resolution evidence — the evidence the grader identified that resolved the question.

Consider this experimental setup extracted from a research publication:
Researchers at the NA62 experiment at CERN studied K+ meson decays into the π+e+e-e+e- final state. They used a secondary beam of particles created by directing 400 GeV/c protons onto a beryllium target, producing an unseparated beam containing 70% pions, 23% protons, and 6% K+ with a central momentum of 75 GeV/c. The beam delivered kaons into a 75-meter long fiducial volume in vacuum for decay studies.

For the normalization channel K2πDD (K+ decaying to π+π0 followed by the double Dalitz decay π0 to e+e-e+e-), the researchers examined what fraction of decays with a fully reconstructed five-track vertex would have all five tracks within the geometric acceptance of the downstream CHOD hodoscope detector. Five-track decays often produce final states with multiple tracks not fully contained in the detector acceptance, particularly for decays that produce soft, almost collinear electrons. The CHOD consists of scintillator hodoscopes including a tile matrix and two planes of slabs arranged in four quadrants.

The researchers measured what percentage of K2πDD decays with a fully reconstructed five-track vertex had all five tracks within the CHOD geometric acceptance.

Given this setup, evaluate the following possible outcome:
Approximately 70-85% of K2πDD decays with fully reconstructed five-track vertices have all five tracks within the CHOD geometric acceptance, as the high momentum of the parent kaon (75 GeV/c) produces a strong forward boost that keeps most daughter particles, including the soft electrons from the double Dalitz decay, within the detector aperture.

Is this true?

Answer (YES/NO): NO